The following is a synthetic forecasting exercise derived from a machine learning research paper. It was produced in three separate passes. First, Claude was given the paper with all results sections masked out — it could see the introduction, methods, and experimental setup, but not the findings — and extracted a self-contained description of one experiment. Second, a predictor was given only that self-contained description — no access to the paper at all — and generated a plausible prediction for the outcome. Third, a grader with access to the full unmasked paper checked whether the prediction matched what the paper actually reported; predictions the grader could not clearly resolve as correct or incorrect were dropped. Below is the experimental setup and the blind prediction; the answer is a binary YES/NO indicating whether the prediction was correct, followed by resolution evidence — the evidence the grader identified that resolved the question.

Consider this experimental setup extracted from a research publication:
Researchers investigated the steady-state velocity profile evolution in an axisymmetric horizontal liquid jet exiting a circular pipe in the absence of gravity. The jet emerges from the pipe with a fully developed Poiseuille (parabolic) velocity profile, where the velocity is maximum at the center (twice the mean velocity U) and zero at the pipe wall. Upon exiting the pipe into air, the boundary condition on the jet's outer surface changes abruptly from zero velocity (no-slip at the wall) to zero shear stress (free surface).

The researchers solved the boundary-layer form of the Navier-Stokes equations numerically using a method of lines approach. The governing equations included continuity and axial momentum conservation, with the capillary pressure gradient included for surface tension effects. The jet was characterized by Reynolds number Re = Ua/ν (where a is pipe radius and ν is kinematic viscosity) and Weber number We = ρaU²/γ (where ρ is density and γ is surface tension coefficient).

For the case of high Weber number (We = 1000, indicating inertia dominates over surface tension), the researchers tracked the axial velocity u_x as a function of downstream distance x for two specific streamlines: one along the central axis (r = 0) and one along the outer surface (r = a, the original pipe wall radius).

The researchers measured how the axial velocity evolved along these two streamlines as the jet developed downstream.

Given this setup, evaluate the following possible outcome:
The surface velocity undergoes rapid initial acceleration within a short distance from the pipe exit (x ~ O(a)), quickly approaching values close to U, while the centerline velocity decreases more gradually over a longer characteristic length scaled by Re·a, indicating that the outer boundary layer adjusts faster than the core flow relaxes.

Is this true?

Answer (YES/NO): NO